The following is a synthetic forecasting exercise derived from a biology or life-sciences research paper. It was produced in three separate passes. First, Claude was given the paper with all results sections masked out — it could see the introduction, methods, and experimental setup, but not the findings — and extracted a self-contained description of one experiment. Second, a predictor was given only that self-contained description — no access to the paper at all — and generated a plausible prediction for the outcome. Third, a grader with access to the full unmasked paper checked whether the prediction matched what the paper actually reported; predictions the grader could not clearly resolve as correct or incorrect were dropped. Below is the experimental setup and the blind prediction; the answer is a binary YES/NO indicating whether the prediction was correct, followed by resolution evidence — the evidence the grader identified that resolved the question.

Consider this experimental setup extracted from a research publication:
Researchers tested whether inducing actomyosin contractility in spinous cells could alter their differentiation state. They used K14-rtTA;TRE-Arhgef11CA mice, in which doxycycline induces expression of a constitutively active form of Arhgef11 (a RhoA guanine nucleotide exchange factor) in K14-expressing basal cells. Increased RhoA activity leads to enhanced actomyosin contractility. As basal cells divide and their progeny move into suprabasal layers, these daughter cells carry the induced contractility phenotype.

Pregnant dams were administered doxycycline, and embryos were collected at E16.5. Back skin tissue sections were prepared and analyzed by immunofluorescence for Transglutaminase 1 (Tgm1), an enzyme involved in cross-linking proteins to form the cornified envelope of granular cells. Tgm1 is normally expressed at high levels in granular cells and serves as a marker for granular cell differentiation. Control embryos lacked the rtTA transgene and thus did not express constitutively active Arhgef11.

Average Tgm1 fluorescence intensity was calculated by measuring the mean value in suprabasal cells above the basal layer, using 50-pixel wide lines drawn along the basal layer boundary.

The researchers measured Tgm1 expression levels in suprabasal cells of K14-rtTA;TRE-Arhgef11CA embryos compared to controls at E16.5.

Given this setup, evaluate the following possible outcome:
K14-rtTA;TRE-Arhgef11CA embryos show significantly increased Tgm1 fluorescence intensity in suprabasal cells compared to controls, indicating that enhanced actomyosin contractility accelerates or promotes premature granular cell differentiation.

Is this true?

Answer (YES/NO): YES